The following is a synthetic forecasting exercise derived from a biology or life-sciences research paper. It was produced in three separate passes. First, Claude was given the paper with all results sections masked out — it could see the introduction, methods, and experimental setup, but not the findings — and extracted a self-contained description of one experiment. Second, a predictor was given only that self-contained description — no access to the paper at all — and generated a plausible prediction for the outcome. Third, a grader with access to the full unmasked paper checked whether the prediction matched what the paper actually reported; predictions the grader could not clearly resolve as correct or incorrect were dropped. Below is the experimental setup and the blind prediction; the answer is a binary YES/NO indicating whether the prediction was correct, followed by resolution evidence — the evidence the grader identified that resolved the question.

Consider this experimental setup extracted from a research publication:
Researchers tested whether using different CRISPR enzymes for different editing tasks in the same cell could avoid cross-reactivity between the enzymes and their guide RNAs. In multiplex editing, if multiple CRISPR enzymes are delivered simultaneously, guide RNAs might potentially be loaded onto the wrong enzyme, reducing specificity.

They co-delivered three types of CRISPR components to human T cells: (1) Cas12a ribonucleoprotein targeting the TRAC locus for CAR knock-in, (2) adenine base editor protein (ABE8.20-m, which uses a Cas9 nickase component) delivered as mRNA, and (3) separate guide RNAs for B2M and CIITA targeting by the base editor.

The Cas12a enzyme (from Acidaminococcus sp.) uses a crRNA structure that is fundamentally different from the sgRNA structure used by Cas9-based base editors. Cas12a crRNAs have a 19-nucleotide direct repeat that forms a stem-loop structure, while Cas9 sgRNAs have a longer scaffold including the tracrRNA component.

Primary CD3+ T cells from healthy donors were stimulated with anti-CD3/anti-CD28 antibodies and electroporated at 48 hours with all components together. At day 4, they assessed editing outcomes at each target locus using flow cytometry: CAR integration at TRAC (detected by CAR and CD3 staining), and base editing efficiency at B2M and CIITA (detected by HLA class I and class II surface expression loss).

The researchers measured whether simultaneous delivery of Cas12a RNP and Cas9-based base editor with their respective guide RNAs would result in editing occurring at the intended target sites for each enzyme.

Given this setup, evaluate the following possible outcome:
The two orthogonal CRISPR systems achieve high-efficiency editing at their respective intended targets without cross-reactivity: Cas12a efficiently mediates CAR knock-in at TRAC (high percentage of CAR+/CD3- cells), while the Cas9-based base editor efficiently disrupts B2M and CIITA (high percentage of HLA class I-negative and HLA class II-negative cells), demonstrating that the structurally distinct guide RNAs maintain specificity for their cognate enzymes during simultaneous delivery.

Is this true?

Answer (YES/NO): YES